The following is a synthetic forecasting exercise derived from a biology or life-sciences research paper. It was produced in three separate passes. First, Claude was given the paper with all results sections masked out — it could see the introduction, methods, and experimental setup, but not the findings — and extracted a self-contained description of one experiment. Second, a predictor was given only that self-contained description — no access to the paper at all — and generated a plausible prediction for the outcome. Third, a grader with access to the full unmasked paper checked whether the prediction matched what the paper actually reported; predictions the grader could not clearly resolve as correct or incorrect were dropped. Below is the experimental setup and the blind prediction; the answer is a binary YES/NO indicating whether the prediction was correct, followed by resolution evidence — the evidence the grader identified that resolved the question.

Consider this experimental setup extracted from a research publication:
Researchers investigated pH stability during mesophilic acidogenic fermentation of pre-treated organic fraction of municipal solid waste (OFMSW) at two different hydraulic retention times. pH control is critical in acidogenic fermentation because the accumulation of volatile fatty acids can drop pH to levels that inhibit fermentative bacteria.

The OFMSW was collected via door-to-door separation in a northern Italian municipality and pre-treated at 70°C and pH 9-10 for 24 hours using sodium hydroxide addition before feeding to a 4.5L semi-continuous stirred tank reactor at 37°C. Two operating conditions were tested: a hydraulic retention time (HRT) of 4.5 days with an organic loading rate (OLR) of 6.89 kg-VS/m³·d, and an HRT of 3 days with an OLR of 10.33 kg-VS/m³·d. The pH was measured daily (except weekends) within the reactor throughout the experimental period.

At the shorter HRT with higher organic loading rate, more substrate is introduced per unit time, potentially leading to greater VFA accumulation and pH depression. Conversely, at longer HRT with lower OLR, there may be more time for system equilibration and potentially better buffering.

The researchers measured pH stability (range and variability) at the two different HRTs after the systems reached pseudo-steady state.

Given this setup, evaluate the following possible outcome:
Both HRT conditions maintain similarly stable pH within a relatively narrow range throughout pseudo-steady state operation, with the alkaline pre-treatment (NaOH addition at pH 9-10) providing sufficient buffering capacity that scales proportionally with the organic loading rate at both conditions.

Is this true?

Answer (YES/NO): YES